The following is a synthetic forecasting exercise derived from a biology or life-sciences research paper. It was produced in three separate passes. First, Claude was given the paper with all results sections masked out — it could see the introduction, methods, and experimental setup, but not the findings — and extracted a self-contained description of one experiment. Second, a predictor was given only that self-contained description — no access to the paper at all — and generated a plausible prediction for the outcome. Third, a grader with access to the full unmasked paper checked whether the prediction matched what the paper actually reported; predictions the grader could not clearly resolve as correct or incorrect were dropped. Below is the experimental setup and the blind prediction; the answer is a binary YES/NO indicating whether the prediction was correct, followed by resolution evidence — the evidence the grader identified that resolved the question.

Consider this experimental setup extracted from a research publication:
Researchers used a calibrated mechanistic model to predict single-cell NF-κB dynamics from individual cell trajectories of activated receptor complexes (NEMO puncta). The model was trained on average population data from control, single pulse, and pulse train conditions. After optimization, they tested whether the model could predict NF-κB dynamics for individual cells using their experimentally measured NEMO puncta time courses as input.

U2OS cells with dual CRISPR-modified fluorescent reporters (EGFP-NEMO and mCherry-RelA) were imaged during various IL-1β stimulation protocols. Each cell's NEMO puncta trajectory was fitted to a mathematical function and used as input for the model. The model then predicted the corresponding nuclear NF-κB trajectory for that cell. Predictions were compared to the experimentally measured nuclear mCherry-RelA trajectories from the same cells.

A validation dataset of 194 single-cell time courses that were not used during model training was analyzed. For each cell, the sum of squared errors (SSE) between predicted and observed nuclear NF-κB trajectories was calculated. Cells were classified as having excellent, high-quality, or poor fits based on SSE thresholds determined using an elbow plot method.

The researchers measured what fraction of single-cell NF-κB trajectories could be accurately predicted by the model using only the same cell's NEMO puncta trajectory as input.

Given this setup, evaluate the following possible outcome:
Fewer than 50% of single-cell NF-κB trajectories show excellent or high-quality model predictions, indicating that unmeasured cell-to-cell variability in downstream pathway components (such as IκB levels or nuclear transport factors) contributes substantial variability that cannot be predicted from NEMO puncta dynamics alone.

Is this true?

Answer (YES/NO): NO